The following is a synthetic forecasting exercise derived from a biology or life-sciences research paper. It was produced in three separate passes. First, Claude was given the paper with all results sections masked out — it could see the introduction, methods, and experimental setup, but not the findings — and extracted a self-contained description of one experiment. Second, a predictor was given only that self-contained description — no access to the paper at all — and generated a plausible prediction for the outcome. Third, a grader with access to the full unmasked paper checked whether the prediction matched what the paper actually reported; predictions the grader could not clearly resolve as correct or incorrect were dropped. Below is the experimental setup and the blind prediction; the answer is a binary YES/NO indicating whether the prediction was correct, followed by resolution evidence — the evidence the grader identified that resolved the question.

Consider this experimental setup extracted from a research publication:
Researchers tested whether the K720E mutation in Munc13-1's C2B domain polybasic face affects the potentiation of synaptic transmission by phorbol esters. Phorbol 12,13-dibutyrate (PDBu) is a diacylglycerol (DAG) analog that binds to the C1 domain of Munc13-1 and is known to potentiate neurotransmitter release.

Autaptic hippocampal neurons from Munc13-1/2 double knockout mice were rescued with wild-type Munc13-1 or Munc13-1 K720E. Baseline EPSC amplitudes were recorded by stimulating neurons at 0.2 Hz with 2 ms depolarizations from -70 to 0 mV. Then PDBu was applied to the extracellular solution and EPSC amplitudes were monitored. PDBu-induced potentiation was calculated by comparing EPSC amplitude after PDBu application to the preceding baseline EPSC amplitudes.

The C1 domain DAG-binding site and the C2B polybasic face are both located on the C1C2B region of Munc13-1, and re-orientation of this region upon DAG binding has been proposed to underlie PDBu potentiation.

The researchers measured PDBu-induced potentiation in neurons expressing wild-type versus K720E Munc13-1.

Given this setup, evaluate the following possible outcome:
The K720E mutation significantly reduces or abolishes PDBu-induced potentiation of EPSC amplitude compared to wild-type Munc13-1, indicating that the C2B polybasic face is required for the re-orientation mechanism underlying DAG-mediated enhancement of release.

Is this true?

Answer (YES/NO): NO